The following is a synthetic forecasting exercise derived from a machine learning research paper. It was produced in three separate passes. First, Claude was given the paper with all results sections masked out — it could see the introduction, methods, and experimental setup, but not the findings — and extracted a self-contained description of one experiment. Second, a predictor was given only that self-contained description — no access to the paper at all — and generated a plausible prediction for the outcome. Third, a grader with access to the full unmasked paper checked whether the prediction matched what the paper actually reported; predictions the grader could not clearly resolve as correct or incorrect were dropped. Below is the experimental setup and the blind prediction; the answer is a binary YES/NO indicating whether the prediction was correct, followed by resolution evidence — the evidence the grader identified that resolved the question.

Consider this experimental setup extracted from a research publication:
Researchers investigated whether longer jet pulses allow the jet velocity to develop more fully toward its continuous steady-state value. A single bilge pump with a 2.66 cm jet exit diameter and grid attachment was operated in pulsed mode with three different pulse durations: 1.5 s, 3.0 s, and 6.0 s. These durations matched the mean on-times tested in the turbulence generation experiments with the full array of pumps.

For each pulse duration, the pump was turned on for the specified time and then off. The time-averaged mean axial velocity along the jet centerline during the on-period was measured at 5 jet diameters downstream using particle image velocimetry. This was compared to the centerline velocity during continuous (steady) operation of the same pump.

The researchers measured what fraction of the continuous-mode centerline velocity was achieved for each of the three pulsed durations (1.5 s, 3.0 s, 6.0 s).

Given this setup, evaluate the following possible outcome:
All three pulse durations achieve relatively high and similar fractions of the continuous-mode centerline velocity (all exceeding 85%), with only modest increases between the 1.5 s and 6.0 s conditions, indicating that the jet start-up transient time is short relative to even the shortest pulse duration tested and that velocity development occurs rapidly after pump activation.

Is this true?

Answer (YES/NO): NO